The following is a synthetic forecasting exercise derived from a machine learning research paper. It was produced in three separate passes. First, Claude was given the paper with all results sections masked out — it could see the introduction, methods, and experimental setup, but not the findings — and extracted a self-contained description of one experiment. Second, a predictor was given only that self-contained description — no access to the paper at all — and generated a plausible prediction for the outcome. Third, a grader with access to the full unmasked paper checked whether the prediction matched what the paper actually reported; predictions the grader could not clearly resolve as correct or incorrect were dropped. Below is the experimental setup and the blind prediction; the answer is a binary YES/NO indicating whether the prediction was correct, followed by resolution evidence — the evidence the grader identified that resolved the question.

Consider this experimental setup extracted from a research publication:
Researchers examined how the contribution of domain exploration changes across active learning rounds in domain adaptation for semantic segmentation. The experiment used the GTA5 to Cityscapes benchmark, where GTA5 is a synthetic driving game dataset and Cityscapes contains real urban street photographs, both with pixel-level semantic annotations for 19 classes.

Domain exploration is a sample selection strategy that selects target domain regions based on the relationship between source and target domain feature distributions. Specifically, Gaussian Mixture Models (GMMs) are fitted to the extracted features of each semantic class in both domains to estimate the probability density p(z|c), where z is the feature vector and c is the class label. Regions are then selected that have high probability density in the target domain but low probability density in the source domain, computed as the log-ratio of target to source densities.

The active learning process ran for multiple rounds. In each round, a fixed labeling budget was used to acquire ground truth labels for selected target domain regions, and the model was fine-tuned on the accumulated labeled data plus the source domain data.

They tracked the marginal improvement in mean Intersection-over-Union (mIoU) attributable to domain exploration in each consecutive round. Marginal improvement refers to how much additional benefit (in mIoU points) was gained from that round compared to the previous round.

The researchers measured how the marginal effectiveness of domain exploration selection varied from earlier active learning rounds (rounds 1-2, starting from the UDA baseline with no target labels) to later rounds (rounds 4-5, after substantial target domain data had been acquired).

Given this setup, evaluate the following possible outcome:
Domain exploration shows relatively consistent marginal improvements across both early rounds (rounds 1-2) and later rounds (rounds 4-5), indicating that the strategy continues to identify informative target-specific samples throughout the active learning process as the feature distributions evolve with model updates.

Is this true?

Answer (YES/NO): NO